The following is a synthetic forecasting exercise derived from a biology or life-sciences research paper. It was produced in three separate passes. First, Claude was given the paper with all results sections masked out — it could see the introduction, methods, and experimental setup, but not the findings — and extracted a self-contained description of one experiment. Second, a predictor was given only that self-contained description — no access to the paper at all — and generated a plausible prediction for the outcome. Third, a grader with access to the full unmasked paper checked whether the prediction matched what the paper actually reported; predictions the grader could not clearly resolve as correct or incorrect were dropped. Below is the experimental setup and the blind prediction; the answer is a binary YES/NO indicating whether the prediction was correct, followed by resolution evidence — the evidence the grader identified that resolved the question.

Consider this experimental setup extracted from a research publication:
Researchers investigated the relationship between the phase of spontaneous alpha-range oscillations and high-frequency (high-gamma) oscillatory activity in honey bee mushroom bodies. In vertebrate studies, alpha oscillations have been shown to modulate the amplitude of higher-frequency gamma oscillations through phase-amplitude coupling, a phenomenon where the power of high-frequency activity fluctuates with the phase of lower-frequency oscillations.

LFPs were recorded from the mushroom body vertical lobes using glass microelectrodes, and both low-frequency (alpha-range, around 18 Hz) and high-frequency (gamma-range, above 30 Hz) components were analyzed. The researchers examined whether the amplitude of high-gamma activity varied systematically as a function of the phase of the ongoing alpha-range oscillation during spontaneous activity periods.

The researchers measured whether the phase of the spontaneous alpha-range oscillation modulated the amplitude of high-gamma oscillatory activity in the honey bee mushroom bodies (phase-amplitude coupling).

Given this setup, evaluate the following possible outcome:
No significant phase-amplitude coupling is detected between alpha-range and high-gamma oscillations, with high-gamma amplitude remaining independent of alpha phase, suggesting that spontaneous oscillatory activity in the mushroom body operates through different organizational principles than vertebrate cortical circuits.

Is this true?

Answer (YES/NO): NO